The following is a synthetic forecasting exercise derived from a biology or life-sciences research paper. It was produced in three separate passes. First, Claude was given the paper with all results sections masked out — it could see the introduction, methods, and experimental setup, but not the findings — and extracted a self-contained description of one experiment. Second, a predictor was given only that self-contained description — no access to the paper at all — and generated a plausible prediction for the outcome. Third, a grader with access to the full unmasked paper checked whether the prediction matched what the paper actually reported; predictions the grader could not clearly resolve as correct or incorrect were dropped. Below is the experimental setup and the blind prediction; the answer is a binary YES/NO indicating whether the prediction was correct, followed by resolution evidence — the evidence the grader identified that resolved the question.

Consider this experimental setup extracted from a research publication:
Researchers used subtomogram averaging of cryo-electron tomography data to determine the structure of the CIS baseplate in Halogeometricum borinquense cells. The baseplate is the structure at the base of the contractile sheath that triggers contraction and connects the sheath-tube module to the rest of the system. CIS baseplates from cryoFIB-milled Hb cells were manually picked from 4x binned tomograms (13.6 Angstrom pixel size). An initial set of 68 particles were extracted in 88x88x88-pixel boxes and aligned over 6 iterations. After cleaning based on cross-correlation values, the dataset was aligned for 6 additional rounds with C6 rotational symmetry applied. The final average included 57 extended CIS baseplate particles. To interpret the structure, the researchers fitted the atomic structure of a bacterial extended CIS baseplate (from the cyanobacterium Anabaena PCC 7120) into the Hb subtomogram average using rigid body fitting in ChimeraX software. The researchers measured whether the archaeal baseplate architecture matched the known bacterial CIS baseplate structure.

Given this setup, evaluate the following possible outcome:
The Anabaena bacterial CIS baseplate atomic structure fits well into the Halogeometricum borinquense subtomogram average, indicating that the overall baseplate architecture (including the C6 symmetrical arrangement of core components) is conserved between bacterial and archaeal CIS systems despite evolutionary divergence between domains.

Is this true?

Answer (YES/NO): YES